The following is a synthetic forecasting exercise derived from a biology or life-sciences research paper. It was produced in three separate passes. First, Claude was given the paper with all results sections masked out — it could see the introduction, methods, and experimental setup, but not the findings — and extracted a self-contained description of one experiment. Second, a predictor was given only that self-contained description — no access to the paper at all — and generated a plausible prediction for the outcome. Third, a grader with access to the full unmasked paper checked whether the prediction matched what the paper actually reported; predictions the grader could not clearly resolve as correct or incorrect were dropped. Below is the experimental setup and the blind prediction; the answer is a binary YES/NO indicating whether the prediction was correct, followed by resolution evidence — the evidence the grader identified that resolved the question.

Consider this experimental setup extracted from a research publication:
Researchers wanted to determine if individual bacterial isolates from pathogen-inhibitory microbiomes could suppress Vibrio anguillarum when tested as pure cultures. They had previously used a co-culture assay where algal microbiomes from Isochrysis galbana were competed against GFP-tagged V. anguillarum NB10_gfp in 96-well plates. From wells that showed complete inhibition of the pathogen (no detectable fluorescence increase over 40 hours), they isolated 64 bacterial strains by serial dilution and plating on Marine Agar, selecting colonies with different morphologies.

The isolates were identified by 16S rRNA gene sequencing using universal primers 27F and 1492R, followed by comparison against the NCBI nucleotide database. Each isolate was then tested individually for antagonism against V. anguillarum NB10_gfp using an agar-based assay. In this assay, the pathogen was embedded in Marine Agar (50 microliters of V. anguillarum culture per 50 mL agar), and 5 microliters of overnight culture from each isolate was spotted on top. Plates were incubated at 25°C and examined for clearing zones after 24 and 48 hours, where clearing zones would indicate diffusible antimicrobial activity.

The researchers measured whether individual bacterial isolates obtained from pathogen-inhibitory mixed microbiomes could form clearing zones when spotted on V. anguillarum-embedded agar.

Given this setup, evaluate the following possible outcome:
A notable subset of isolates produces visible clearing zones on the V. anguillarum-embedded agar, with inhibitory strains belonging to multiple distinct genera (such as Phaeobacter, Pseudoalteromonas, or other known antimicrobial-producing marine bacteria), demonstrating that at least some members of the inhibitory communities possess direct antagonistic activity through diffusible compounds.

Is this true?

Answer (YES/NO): NO